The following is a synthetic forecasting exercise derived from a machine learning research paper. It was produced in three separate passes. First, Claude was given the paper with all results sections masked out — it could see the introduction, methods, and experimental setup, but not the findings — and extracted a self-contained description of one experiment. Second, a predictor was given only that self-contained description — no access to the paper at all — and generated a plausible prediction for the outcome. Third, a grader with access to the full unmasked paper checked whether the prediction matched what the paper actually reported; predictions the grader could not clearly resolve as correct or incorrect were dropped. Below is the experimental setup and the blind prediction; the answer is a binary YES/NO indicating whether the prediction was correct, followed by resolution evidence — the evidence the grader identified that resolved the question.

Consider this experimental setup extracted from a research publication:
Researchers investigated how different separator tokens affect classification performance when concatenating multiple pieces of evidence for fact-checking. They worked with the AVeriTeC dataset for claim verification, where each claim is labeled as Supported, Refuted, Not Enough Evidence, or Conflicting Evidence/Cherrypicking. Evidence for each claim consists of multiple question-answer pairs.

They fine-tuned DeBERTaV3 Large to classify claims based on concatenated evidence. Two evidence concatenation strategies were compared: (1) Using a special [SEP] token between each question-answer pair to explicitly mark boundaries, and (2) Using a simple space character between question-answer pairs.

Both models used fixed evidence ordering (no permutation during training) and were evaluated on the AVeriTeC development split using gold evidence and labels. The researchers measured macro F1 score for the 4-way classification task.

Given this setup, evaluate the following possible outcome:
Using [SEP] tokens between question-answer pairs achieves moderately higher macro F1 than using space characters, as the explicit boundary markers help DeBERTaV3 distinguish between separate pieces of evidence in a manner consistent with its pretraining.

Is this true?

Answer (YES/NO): NO